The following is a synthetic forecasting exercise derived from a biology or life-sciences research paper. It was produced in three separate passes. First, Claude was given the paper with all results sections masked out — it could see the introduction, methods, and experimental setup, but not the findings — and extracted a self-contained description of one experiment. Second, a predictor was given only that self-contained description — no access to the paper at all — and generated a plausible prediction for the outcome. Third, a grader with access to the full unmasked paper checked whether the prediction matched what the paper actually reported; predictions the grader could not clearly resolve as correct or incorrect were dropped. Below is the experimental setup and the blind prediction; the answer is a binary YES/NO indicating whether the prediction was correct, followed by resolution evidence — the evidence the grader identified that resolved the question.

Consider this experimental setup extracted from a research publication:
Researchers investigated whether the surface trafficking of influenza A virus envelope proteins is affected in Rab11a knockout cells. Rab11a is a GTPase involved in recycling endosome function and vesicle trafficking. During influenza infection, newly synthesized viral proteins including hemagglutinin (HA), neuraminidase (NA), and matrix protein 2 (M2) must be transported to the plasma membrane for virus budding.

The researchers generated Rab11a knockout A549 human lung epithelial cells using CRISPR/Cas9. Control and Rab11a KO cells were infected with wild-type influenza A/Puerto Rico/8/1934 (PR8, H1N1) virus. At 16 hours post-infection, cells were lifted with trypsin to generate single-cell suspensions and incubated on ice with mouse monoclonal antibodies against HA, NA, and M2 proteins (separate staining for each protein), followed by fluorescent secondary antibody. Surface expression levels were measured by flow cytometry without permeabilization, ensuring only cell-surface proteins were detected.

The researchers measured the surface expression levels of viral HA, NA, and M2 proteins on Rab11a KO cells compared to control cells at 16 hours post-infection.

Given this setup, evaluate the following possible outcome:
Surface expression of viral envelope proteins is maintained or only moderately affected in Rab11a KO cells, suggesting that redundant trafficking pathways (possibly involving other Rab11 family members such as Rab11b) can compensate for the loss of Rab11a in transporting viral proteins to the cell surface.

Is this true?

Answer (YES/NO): YES